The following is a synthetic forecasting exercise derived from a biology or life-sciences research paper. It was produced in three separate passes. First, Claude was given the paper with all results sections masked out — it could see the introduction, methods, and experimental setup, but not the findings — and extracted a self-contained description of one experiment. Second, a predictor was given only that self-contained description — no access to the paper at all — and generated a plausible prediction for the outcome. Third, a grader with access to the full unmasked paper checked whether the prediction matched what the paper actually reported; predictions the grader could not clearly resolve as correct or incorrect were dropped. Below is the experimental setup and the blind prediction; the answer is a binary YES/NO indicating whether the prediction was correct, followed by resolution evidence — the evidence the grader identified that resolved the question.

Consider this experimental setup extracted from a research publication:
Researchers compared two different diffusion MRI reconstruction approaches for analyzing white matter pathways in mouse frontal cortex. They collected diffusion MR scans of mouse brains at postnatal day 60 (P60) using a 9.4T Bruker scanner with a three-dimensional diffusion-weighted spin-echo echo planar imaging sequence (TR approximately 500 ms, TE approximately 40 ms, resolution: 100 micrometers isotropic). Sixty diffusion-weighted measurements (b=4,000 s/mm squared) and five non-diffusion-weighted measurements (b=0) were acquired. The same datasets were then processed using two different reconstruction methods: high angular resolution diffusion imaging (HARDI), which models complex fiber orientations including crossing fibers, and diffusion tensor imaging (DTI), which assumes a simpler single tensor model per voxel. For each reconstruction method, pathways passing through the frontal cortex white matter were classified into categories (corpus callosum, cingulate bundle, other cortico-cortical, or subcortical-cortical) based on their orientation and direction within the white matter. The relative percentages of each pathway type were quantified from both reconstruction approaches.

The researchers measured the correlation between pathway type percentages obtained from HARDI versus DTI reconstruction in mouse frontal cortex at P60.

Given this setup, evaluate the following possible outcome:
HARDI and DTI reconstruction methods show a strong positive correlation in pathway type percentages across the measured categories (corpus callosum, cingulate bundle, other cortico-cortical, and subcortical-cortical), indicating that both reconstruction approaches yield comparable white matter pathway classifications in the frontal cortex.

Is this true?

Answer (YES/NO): YES